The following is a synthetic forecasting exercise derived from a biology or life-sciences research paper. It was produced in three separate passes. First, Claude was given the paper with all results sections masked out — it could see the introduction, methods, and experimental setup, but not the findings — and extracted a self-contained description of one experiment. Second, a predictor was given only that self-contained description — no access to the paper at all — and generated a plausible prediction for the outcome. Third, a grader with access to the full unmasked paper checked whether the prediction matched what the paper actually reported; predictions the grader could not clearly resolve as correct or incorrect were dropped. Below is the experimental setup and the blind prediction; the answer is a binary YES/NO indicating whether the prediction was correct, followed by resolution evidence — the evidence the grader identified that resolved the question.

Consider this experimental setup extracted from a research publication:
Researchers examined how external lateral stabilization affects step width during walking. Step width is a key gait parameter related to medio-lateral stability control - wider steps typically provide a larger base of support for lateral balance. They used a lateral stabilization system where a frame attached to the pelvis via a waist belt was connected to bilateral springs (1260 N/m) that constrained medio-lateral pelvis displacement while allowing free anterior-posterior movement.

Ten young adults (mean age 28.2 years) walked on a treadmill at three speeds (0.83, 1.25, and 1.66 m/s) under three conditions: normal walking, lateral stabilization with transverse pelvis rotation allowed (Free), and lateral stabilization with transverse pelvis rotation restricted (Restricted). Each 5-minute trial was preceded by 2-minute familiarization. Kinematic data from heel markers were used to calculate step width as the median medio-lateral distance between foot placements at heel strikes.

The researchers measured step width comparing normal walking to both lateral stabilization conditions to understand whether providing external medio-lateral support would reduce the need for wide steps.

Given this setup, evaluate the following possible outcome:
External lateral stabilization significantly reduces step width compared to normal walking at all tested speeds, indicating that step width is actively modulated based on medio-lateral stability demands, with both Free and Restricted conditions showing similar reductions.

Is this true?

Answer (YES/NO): YES